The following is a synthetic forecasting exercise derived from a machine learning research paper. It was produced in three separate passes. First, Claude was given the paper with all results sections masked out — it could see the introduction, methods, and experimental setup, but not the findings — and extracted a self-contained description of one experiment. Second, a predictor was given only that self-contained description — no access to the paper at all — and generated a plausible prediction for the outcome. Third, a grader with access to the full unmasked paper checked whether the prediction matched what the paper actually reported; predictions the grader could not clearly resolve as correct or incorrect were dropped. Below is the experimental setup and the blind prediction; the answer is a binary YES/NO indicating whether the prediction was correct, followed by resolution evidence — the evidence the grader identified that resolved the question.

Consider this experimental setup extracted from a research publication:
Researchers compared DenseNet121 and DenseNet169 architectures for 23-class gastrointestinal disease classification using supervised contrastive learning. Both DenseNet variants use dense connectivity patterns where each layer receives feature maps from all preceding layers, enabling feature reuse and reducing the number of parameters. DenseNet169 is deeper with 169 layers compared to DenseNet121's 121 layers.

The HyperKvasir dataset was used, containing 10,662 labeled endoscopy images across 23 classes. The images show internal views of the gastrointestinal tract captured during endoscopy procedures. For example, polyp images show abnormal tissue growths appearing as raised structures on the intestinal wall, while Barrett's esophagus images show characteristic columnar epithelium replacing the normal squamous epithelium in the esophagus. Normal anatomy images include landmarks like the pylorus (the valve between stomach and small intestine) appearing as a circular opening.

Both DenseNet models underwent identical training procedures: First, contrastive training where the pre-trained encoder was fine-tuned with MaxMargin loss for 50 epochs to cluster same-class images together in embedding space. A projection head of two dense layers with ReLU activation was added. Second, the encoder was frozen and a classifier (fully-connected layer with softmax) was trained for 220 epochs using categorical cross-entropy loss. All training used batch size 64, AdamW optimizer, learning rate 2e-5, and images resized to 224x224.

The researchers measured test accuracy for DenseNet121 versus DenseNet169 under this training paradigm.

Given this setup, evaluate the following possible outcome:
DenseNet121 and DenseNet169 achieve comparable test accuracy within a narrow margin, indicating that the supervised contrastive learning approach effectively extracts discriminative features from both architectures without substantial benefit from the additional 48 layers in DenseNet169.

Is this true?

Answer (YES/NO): NO